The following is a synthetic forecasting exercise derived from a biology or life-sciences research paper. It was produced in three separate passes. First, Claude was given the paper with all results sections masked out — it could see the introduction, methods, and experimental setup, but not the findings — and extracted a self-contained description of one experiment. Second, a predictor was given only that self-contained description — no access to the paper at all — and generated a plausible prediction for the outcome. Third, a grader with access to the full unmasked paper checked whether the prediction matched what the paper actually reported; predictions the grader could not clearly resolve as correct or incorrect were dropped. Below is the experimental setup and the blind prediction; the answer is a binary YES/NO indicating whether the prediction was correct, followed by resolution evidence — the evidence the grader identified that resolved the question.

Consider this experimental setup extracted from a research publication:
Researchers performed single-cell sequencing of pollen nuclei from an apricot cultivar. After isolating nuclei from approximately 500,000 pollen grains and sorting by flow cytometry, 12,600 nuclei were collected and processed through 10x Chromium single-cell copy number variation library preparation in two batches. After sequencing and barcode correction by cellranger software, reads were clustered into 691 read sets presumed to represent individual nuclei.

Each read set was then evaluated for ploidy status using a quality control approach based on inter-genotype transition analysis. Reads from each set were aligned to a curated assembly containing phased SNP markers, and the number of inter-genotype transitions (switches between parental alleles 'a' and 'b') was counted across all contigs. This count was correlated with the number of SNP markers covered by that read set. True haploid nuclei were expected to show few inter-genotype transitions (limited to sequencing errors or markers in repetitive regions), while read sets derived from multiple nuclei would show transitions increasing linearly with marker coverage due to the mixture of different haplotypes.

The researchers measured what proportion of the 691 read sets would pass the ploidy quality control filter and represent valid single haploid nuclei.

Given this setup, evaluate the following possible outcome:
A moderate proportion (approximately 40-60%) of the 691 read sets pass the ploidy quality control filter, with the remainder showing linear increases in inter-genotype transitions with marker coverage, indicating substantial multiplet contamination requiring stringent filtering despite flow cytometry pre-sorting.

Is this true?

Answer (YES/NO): NO